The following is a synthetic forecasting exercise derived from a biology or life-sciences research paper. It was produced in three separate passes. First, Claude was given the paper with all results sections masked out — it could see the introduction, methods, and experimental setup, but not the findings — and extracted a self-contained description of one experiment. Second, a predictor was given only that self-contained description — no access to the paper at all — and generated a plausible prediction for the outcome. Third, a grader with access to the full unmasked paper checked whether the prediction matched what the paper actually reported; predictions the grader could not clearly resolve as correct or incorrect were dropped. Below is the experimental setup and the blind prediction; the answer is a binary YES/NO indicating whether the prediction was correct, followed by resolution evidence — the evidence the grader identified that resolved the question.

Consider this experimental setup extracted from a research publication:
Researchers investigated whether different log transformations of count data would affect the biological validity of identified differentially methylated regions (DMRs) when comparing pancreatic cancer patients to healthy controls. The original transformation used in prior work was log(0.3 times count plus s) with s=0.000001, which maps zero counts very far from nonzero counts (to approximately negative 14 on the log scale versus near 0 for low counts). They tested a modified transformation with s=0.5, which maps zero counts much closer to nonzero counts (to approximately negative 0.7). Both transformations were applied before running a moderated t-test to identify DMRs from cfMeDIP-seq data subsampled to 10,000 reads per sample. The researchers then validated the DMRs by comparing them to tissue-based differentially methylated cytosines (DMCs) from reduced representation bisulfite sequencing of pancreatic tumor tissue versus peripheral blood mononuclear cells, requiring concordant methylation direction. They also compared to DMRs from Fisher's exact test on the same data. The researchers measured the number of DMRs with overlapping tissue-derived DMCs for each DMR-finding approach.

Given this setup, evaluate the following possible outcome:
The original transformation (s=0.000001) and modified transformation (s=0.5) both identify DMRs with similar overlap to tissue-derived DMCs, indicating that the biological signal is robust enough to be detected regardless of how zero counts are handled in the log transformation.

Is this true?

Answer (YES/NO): NO